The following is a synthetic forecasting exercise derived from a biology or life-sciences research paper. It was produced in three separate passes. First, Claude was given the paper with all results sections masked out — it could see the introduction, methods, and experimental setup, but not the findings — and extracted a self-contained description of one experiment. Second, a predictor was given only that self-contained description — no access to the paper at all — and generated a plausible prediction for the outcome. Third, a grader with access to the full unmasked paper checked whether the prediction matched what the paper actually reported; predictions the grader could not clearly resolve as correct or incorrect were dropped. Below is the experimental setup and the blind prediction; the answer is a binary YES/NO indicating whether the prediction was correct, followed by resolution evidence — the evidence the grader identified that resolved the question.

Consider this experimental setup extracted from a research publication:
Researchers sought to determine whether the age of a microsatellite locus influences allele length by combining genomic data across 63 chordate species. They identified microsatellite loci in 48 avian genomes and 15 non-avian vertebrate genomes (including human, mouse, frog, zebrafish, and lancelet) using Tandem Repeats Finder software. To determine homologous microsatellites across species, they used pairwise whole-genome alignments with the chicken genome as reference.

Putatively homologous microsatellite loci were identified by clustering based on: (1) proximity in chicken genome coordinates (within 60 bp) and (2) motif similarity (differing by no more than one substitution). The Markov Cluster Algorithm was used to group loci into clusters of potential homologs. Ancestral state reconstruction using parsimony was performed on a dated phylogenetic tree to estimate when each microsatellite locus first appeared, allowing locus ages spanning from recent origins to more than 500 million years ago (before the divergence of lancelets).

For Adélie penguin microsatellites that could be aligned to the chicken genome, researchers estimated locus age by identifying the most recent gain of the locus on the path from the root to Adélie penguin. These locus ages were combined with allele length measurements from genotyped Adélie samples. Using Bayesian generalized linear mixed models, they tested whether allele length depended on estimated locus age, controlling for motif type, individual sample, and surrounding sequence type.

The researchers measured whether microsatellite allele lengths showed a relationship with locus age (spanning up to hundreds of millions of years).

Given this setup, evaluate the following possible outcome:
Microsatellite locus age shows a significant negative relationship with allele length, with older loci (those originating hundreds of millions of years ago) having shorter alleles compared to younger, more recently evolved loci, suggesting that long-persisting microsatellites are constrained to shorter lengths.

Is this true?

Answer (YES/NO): NO